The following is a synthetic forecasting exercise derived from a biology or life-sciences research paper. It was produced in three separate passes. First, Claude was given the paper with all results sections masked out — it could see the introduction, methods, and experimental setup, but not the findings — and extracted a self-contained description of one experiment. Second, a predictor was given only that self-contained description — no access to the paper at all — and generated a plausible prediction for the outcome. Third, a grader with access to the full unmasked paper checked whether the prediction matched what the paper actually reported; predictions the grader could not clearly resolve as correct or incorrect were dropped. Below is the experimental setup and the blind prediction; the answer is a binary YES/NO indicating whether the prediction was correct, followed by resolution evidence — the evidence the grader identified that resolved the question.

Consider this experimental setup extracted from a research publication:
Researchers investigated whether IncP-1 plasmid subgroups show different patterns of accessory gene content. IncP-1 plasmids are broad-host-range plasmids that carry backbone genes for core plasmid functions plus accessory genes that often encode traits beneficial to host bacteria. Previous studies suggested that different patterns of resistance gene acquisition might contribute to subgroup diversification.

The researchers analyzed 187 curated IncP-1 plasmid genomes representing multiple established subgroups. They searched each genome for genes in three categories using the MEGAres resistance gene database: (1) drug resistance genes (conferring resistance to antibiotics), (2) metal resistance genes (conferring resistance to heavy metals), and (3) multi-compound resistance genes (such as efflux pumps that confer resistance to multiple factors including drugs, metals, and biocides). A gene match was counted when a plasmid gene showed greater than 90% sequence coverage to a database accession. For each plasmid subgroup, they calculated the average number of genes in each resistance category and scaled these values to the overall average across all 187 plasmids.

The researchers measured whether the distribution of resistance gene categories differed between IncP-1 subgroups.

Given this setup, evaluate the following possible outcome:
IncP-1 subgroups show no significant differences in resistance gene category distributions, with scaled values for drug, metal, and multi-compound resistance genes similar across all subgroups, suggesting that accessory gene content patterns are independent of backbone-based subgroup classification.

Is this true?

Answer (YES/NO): NO